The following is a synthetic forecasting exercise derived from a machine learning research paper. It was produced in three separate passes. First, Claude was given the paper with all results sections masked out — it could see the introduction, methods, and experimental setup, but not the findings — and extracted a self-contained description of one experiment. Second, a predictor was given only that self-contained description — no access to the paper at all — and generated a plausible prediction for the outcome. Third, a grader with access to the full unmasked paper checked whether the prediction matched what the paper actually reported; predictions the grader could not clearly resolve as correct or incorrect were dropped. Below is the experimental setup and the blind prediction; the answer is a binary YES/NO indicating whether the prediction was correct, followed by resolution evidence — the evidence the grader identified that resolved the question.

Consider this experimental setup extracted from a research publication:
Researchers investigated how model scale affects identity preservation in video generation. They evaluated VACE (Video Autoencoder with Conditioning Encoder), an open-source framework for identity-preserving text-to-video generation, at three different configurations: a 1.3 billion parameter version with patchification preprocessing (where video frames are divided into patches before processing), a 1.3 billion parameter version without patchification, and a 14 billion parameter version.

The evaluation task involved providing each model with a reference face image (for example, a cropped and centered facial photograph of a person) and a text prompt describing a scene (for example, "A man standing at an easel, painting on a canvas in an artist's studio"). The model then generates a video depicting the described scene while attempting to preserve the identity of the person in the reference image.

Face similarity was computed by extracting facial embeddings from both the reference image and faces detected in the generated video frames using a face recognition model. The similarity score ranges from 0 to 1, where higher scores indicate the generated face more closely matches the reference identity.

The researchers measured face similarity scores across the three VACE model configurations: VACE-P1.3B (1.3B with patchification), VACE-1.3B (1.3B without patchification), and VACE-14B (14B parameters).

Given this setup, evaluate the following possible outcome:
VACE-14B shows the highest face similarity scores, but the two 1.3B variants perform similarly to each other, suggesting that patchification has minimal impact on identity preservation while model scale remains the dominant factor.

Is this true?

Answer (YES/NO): NO